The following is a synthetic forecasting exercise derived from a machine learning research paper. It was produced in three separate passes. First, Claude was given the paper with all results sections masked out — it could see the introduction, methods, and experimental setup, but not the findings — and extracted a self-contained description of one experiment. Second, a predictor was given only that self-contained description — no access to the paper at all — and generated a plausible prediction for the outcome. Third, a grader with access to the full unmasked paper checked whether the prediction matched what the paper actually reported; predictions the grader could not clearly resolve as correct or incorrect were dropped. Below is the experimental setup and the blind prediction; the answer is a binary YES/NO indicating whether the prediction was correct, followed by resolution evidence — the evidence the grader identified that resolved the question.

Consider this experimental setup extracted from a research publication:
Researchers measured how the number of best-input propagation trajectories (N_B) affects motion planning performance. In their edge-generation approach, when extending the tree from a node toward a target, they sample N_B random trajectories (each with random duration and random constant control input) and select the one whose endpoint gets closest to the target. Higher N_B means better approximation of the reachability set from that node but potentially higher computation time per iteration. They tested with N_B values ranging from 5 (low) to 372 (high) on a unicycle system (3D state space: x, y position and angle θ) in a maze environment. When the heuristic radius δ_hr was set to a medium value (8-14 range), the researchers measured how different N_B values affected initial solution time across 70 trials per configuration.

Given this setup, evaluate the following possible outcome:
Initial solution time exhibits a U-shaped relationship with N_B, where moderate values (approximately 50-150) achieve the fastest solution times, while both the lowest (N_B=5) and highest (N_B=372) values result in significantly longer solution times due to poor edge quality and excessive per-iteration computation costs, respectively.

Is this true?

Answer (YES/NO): NO